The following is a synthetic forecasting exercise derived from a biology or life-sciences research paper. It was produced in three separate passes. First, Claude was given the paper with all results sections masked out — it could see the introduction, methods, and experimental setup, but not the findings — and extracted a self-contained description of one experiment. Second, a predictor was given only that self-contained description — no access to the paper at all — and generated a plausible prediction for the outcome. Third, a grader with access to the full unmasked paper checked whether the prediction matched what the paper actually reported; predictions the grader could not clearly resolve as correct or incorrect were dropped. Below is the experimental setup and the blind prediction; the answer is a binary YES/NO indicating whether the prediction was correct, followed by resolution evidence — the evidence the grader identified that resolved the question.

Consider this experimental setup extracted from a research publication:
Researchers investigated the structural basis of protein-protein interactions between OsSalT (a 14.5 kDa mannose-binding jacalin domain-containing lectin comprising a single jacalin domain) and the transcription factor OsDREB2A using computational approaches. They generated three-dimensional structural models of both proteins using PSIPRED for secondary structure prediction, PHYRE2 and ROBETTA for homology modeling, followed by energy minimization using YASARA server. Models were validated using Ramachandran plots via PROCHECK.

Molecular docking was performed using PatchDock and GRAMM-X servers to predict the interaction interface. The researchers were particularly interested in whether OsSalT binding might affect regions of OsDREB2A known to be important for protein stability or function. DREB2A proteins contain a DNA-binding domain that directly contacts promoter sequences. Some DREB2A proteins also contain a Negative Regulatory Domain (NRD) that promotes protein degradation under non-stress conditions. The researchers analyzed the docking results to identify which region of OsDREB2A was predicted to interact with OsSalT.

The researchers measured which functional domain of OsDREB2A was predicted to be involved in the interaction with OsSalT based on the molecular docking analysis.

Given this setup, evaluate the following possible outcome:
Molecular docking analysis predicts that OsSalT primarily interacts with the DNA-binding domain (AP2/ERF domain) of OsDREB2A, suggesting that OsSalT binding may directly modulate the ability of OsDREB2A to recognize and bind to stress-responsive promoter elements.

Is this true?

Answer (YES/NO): NO